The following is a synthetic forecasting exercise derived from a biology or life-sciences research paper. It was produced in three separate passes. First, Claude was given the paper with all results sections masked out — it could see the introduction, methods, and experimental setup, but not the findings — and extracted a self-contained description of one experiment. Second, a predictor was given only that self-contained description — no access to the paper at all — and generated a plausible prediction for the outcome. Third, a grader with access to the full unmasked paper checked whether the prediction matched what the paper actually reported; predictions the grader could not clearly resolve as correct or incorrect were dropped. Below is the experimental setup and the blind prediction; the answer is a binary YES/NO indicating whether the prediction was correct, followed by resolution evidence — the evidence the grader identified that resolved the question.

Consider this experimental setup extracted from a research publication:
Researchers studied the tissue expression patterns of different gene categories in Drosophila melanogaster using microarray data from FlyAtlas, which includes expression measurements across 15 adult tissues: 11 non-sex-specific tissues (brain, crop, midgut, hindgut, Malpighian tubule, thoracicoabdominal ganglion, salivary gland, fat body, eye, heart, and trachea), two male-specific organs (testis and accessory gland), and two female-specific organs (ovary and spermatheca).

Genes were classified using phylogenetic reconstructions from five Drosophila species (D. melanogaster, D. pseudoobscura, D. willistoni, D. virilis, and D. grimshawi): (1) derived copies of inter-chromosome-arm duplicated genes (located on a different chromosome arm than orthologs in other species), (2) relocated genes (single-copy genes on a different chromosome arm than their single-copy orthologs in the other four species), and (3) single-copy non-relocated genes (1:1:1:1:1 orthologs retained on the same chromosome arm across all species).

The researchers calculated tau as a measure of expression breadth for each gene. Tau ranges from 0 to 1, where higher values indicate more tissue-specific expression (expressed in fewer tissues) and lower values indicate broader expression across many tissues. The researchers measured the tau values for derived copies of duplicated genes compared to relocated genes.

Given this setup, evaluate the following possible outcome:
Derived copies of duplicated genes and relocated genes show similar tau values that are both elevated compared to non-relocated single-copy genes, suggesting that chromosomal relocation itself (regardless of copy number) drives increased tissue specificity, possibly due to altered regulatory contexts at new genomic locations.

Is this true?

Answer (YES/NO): NO